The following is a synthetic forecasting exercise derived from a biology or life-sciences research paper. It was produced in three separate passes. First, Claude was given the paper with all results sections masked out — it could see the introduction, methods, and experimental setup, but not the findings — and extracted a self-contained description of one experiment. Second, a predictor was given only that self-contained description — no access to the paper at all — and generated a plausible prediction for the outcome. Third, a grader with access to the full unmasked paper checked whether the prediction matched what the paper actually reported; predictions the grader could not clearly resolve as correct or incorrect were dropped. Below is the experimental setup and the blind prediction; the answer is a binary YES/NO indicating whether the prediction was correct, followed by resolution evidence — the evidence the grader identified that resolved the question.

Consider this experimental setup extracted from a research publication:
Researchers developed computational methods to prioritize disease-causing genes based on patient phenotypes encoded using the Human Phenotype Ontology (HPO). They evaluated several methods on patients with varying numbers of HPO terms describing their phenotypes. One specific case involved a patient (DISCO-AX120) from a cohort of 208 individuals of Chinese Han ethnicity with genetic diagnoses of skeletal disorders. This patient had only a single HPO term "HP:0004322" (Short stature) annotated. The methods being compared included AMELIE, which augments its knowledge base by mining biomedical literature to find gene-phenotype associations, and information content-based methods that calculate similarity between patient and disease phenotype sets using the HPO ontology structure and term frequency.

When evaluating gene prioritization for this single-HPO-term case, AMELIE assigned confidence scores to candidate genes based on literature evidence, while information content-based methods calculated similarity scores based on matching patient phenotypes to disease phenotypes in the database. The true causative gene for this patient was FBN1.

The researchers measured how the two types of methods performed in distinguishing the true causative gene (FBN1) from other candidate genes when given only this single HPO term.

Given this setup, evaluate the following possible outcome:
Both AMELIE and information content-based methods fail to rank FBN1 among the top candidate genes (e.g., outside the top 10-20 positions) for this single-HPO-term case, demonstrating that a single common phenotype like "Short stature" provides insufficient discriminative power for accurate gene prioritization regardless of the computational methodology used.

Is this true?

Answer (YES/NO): NO